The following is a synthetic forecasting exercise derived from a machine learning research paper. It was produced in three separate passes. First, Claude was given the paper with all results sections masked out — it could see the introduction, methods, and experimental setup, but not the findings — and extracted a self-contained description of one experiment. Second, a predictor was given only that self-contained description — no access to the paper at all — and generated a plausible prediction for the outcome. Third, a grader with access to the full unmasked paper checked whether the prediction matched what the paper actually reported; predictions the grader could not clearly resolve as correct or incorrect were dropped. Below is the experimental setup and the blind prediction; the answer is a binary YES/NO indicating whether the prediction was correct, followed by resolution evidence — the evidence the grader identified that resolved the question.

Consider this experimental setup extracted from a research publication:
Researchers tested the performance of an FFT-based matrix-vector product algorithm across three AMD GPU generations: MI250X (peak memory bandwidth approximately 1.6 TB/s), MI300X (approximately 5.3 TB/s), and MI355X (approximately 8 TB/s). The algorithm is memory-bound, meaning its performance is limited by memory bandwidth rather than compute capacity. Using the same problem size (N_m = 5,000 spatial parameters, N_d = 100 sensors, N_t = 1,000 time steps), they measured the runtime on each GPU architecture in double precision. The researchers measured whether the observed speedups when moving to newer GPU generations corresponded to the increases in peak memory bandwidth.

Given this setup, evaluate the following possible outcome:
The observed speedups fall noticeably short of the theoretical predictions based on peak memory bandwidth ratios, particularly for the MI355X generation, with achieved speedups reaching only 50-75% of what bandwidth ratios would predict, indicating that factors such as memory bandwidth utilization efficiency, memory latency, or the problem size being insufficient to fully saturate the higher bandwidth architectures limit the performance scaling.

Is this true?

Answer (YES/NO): YES